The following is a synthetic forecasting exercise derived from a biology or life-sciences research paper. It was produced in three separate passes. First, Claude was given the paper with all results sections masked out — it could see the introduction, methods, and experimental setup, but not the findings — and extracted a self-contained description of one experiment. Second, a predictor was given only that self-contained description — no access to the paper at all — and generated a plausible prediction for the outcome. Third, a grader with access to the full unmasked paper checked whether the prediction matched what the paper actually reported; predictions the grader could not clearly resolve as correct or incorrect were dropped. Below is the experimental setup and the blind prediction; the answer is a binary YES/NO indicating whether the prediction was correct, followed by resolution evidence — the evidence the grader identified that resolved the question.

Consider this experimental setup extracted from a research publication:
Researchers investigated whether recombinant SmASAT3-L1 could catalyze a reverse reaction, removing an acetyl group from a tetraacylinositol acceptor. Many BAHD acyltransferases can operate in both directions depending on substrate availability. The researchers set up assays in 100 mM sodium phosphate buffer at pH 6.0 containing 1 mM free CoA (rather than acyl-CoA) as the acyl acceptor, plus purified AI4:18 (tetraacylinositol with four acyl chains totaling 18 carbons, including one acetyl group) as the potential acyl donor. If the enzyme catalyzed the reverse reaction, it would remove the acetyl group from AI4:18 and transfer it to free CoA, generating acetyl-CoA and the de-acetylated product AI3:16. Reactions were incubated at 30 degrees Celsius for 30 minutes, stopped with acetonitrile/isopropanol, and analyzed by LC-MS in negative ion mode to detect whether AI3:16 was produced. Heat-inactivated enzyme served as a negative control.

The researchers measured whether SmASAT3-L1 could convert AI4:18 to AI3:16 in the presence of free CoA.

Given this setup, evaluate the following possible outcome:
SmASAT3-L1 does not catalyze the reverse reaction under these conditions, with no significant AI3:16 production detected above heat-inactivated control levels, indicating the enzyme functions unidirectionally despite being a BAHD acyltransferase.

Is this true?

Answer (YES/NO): NO